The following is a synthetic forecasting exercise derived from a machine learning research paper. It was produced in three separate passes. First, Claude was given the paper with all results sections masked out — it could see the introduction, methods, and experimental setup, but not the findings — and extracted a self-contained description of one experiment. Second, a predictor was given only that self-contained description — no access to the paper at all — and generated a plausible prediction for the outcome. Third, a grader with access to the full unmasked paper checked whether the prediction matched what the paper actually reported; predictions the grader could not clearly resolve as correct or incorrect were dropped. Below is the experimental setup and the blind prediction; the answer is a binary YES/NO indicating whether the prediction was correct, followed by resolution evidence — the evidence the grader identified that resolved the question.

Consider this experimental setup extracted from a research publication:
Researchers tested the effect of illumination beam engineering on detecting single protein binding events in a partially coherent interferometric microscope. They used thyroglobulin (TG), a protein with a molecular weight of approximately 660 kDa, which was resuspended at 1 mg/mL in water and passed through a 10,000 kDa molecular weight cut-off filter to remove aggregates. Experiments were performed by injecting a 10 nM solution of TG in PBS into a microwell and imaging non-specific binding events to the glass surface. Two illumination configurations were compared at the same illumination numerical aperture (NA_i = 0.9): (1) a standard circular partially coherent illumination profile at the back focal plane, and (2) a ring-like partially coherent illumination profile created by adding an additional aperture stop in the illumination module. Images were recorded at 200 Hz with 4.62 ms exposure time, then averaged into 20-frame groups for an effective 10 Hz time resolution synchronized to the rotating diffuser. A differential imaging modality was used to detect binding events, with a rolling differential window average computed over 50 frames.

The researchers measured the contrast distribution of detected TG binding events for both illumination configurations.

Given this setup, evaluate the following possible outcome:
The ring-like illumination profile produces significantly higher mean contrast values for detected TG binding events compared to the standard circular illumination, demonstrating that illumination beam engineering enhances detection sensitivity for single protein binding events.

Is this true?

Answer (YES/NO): YES